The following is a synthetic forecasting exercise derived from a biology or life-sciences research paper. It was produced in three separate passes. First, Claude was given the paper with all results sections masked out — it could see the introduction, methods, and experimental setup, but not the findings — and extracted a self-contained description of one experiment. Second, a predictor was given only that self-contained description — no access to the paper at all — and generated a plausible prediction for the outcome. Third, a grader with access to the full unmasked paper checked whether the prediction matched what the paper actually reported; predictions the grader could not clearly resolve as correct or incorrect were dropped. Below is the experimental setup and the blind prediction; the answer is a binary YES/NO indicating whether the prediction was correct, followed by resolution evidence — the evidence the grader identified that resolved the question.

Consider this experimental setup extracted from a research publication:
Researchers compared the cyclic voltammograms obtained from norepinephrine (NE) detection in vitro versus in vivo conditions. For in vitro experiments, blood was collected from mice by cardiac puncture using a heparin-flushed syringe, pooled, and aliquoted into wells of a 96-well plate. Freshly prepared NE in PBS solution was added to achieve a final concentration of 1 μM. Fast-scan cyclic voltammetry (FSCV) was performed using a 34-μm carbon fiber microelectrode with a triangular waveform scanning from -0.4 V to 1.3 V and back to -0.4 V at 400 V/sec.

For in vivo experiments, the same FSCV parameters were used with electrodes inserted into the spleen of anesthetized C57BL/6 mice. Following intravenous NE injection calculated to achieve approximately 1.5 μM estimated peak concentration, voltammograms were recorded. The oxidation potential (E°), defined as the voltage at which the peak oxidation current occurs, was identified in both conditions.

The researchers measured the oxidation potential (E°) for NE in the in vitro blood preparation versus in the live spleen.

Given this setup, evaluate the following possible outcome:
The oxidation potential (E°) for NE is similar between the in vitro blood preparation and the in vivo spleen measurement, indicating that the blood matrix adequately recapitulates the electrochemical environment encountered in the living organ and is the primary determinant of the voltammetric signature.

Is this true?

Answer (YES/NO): NO